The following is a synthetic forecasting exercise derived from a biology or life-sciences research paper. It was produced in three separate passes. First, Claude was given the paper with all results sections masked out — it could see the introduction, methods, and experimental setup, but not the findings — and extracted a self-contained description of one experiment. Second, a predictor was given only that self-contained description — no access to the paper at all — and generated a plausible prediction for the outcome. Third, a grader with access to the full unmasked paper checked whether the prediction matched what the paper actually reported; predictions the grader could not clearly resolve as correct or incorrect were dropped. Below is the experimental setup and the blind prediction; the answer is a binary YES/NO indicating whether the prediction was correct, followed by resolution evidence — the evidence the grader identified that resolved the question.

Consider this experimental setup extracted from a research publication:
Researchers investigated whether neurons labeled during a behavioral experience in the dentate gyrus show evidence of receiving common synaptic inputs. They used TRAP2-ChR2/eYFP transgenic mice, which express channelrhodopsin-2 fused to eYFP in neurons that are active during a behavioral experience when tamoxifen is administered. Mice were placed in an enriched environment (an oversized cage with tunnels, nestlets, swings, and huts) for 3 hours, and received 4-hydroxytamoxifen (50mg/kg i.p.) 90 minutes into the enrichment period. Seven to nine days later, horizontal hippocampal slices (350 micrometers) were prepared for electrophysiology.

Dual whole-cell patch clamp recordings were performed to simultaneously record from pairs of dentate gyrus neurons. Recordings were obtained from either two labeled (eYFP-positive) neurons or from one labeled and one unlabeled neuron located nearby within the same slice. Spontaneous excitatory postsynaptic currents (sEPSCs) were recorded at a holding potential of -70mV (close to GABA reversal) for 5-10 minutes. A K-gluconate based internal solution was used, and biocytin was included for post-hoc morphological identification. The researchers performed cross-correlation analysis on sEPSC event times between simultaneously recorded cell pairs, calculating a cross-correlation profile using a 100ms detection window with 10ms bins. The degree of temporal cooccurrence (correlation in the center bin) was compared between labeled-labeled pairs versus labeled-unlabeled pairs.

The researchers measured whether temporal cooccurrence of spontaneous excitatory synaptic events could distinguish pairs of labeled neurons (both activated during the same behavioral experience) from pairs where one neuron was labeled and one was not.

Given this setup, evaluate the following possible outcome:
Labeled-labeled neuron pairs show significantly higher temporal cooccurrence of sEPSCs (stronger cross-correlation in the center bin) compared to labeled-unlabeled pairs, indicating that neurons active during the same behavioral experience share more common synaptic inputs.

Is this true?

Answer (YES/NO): YES